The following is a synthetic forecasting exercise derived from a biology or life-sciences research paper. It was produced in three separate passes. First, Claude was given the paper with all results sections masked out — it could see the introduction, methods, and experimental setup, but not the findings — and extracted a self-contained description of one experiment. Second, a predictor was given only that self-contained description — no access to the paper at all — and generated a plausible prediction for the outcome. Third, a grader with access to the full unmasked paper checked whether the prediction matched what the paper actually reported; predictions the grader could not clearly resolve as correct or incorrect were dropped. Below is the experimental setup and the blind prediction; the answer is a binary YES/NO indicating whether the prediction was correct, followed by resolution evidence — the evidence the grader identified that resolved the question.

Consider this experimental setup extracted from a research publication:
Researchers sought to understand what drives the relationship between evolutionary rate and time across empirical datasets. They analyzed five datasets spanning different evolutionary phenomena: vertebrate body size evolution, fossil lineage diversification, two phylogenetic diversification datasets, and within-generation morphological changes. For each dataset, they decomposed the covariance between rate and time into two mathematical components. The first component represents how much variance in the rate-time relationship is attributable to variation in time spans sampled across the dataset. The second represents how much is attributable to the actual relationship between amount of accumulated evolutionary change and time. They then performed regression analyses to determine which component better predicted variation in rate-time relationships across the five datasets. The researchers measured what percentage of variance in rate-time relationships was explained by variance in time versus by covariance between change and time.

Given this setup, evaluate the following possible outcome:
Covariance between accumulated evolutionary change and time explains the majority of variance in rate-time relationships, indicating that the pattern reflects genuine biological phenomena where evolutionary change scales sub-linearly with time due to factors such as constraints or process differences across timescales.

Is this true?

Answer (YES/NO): NO